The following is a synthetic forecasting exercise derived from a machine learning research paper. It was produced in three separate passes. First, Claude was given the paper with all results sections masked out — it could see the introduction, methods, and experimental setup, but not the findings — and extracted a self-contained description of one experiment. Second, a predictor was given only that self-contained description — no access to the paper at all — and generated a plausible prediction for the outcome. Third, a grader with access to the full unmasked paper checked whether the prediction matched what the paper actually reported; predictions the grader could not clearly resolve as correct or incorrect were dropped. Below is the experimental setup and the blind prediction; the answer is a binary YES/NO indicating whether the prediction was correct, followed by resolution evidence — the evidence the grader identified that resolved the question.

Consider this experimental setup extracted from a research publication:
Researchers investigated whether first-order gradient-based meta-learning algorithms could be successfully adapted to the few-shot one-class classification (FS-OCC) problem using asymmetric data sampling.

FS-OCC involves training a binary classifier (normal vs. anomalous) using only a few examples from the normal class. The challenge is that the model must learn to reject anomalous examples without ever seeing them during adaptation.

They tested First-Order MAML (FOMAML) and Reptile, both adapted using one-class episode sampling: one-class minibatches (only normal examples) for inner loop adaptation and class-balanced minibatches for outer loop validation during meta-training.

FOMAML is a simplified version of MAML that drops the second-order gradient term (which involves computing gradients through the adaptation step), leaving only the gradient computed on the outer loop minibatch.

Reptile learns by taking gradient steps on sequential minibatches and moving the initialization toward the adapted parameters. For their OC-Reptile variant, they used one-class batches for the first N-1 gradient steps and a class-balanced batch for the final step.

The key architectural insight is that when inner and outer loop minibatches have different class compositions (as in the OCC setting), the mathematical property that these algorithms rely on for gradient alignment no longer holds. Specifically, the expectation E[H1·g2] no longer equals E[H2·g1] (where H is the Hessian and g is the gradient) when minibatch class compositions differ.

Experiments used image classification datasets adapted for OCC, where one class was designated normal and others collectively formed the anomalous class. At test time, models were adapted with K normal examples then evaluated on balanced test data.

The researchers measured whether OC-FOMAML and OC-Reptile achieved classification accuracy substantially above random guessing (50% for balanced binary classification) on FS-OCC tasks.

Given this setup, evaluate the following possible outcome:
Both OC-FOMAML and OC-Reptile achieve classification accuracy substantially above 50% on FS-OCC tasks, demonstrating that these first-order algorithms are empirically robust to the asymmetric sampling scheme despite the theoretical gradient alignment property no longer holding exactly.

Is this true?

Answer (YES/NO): NO